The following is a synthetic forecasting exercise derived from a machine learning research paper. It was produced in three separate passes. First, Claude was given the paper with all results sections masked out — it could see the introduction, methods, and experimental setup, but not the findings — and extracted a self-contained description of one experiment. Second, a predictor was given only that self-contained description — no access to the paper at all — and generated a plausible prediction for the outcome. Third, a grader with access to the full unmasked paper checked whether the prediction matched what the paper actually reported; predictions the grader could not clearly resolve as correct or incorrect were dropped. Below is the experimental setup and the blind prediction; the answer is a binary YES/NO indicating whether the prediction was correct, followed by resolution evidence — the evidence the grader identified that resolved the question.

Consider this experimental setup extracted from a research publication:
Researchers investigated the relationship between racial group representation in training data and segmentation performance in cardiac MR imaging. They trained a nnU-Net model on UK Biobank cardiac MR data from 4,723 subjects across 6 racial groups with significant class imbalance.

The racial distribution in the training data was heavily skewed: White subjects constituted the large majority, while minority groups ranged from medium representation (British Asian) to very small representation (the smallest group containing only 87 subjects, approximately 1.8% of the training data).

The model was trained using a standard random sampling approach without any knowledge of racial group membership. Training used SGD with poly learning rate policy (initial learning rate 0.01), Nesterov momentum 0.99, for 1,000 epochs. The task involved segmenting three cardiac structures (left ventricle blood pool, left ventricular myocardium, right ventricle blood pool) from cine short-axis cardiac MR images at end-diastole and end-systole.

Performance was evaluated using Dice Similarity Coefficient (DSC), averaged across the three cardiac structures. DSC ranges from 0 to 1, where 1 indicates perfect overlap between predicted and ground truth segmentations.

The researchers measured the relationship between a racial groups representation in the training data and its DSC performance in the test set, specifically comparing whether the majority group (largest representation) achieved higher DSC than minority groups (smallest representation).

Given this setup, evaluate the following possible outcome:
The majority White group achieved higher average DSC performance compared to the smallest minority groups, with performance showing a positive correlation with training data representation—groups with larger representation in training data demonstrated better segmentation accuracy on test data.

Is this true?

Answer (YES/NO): YES